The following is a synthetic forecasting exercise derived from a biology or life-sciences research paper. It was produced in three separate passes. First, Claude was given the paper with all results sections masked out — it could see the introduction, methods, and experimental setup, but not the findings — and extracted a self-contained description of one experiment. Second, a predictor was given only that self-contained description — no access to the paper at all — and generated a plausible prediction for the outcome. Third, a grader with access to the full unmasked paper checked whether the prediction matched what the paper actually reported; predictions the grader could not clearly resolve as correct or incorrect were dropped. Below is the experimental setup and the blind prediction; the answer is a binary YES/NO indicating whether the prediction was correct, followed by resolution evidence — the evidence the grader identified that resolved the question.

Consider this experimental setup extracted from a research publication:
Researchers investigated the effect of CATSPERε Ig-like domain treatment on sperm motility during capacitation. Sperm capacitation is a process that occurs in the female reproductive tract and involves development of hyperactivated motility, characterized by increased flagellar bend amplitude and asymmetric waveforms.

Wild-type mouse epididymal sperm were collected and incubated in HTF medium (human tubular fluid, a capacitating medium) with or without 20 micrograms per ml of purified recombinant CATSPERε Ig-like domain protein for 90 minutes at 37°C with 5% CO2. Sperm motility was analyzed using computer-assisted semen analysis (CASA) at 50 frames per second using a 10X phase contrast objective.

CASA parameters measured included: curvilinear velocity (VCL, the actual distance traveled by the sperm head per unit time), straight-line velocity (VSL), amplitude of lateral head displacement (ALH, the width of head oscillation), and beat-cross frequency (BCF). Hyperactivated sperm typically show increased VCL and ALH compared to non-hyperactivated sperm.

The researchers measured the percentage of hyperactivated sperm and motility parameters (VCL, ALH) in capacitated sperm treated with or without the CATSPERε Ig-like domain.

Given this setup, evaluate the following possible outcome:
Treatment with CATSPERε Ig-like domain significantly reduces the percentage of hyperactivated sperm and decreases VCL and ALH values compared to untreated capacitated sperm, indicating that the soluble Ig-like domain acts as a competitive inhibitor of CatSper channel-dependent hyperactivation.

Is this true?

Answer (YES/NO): YES